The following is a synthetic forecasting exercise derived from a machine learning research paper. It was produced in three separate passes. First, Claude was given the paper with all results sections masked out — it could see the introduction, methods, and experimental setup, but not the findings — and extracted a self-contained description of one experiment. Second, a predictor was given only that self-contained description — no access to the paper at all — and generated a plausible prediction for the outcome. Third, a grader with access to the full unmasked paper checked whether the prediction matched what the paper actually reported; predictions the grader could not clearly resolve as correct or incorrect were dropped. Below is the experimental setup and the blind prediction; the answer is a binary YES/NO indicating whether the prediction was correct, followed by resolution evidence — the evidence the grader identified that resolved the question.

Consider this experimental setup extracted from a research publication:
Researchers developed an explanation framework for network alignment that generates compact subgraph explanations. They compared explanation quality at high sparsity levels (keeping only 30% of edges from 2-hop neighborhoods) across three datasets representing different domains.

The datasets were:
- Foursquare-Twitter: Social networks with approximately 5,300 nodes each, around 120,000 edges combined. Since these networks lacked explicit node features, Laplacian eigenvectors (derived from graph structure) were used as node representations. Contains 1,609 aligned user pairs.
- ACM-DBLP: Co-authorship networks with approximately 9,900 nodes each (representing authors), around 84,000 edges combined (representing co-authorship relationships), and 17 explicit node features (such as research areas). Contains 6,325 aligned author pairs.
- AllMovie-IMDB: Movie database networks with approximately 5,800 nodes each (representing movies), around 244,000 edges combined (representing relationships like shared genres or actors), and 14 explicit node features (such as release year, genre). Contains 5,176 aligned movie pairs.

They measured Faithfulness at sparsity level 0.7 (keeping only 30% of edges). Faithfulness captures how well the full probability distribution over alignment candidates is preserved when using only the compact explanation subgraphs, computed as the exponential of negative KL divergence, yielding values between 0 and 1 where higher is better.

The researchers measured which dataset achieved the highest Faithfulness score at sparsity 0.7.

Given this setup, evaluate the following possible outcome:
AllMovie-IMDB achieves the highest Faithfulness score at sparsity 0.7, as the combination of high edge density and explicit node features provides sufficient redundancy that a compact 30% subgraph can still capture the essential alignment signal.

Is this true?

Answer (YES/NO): YES